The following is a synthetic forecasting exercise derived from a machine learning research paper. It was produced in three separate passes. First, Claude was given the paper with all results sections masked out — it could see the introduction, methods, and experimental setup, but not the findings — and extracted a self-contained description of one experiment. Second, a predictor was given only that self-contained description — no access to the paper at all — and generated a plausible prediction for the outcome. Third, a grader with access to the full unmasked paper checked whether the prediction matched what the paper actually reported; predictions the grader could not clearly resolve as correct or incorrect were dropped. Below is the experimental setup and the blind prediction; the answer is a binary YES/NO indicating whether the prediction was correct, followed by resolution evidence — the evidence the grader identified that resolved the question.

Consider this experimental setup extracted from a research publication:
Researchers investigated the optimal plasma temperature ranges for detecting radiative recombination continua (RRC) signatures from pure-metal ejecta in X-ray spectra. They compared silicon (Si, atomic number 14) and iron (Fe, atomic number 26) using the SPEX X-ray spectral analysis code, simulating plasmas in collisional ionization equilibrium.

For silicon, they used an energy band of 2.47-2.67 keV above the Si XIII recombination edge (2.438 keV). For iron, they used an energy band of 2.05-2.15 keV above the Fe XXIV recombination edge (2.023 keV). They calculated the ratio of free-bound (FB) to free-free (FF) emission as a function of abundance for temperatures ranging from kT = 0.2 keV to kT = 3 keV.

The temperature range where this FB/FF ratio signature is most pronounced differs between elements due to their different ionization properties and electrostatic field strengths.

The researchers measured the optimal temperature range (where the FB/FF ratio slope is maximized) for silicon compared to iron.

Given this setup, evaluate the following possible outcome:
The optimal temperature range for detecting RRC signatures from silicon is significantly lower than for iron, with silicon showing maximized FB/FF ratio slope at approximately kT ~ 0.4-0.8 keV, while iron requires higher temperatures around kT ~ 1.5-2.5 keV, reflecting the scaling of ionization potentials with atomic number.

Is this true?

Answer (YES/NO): NO